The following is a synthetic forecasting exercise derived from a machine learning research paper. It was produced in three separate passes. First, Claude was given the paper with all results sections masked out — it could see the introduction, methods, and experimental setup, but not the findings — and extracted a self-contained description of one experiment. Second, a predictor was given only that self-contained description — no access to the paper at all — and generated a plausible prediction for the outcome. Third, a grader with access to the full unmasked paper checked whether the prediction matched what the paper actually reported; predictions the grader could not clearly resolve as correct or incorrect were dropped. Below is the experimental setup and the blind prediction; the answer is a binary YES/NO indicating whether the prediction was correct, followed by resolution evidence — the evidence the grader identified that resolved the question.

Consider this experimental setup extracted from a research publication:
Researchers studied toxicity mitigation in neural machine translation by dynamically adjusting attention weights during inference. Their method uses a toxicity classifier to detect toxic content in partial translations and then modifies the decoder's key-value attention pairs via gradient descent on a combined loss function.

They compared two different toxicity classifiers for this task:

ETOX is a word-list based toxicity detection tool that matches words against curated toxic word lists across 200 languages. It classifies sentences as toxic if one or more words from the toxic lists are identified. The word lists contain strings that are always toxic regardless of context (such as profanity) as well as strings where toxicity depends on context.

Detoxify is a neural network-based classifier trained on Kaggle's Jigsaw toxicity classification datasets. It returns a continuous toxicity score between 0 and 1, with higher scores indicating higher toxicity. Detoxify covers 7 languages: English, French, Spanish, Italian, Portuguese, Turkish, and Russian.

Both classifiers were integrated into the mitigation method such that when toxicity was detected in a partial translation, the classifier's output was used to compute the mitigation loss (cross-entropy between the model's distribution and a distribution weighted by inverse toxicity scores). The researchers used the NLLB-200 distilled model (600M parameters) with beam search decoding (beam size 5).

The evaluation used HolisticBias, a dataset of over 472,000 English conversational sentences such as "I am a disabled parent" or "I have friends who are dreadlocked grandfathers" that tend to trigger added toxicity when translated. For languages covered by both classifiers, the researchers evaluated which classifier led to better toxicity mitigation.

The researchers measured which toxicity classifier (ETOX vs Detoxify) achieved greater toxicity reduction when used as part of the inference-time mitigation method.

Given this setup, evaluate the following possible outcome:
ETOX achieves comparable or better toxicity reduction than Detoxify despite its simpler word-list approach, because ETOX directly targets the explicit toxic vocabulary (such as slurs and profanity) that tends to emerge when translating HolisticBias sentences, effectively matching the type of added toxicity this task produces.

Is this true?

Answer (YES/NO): NO